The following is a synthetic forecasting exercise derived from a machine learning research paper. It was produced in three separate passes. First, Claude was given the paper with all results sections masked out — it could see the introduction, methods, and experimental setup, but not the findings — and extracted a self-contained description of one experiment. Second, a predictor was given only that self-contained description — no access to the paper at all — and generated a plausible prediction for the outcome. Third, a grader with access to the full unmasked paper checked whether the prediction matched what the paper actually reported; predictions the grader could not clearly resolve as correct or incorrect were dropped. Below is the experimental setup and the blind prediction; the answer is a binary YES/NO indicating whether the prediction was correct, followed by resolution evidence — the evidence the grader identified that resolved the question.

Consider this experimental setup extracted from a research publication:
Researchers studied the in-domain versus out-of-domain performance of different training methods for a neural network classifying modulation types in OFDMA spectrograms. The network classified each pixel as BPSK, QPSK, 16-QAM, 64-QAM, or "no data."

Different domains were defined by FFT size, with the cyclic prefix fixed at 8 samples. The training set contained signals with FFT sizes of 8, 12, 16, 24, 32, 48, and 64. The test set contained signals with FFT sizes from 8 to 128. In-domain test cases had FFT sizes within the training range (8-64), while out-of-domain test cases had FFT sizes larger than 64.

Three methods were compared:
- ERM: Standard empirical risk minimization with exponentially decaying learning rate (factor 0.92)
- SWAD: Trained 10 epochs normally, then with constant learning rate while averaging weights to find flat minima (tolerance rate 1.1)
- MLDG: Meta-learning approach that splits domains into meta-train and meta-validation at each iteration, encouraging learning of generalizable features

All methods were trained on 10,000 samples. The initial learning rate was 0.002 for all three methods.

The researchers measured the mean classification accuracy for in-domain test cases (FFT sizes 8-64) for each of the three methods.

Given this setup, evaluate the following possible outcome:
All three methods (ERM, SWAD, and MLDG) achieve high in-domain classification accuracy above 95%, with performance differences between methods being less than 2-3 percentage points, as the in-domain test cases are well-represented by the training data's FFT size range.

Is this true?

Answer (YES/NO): NO